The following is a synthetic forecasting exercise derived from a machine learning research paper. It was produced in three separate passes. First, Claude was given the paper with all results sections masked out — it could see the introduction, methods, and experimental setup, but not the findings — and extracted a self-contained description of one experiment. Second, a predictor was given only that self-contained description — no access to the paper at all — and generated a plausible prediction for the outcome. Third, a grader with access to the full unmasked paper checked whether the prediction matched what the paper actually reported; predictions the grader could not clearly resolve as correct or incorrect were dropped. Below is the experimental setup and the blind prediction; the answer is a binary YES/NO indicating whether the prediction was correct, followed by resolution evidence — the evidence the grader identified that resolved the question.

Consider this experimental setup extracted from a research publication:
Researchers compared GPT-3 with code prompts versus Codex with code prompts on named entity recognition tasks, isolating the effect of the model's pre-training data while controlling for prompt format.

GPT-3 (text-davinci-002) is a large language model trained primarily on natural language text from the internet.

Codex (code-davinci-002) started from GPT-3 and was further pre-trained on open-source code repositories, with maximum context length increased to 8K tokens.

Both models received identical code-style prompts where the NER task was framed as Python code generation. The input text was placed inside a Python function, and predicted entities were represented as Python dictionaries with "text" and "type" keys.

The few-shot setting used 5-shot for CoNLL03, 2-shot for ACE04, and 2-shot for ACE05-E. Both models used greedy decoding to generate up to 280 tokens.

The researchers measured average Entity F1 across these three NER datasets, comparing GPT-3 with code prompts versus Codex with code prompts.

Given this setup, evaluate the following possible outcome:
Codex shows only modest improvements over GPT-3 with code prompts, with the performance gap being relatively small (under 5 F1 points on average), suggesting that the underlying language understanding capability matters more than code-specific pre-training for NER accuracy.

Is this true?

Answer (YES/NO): NO